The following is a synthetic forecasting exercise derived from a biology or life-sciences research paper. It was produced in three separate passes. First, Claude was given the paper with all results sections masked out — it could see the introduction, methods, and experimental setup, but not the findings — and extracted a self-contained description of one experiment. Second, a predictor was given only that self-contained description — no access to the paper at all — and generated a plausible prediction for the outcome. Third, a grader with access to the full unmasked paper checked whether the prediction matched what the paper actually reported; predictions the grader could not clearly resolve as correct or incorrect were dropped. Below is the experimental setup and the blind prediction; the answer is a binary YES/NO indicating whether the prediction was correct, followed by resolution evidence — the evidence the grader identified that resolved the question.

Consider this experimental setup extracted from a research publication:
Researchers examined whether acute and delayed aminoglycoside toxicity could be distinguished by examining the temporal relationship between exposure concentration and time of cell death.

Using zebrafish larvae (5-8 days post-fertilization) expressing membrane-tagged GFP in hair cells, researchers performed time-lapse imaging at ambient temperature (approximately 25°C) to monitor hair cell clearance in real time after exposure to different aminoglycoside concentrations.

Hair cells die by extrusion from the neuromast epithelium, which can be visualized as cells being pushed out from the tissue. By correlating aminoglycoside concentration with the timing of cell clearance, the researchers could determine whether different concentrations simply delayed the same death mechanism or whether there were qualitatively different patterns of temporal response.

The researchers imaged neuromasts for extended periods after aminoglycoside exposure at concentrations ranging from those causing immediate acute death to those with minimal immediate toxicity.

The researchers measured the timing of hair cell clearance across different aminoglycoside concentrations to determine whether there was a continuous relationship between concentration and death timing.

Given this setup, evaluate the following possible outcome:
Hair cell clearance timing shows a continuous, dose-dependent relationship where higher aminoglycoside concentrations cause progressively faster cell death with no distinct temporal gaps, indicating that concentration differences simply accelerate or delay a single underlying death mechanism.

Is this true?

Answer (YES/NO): NO